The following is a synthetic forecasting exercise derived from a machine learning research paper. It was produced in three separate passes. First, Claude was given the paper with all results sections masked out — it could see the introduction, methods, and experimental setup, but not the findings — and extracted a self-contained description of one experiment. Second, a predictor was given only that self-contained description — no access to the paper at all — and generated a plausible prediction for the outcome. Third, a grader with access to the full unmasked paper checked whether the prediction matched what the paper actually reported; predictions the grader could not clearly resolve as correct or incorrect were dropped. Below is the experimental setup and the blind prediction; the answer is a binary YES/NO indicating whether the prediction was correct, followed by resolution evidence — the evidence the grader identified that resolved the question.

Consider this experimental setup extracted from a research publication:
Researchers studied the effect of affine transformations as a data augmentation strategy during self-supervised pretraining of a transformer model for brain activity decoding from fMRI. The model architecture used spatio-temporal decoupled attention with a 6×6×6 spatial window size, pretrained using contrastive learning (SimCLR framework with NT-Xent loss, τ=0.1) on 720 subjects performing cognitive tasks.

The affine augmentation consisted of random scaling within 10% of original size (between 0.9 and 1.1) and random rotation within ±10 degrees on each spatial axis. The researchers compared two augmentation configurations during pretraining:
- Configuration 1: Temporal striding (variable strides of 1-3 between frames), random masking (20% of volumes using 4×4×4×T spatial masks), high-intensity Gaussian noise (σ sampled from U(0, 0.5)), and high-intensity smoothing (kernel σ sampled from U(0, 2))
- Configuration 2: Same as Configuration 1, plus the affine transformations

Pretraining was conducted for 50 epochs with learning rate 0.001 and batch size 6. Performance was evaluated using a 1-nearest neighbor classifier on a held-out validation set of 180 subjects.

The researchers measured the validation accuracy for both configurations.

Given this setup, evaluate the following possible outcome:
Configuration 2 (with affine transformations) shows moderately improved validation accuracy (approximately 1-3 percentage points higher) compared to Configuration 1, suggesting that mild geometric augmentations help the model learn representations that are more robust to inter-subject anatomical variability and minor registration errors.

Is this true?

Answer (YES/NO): NO